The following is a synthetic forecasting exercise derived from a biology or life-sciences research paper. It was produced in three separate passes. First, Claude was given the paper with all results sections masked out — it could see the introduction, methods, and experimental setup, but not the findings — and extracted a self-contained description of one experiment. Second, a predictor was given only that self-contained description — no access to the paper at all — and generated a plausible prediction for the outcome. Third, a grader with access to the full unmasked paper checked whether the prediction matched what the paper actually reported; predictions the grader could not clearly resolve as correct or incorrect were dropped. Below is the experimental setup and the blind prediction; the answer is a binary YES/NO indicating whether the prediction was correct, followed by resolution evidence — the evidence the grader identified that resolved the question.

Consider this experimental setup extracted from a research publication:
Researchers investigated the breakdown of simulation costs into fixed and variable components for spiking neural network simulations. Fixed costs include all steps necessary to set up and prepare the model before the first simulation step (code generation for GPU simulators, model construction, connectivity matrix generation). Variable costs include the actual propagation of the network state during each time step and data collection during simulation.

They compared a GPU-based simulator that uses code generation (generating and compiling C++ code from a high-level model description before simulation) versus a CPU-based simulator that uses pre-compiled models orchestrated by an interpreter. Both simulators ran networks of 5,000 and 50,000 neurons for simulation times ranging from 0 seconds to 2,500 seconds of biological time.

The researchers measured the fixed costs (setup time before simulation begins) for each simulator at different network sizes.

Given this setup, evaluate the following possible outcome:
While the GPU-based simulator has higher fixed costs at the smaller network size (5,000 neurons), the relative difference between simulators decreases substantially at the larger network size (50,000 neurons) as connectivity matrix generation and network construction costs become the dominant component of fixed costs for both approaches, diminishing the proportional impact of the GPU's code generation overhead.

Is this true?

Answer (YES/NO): NO